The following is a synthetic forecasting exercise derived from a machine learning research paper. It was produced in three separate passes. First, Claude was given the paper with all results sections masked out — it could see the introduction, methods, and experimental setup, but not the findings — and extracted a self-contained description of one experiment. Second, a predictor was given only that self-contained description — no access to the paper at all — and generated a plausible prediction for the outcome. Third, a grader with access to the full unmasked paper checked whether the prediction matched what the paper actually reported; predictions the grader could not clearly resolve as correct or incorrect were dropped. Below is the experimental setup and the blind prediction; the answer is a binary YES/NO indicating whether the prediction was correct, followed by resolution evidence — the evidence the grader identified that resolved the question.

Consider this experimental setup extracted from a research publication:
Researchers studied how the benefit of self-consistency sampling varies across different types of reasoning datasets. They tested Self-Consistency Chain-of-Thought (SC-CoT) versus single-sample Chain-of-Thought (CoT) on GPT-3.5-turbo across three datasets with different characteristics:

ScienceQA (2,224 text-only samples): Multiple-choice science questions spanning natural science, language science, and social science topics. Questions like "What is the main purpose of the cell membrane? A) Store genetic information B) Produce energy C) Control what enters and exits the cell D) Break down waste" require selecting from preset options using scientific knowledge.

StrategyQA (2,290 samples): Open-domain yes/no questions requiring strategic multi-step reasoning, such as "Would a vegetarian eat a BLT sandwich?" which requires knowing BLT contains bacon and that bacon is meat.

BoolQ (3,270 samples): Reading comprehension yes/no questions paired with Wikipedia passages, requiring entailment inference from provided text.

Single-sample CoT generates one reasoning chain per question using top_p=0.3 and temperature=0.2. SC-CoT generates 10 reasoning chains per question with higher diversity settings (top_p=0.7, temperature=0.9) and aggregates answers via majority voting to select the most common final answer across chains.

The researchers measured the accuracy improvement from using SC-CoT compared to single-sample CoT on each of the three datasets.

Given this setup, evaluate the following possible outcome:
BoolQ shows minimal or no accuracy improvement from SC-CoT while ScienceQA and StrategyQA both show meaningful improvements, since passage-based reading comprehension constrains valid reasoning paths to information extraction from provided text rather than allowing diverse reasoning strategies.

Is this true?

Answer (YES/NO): NO